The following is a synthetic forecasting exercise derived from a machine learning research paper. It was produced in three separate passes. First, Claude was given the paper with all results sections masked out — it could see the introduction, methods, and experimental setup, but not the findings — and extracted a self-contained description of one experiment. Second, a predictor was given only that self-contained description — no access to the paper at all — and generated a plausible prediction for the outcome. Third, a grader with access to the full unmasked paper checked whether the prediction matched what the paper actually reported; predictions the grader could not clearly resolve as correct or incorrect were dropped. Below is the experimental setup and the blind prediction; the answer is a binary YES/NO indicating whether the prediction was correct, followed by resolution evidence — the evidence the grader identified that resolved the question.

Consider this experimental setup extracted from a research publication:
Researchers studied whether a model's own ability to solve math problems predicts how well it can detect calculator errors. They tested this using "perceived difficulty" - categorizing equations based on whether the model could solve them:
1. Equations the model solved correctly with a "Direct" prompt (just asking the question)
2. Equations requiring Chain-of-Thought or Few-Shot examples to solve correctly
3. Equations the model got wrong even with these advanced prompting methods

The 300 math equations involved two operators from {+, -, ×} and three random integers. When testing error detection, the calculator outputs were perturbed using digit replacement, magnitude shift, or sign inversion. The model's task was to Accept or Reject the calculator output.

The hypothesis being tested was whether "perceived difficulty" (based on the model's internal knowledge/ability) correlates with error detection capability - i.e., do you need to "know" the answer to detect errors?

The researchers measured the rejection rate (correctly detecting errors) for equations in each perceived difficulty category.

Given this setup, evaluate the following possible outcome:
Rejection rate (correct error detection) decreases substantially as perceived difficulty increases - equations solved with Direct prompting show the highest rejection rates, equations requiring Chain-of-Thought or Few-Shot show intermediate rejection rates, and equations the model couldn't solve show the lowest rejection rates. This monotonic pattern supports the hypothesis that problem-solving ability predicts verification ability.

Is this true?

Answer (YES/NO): YES